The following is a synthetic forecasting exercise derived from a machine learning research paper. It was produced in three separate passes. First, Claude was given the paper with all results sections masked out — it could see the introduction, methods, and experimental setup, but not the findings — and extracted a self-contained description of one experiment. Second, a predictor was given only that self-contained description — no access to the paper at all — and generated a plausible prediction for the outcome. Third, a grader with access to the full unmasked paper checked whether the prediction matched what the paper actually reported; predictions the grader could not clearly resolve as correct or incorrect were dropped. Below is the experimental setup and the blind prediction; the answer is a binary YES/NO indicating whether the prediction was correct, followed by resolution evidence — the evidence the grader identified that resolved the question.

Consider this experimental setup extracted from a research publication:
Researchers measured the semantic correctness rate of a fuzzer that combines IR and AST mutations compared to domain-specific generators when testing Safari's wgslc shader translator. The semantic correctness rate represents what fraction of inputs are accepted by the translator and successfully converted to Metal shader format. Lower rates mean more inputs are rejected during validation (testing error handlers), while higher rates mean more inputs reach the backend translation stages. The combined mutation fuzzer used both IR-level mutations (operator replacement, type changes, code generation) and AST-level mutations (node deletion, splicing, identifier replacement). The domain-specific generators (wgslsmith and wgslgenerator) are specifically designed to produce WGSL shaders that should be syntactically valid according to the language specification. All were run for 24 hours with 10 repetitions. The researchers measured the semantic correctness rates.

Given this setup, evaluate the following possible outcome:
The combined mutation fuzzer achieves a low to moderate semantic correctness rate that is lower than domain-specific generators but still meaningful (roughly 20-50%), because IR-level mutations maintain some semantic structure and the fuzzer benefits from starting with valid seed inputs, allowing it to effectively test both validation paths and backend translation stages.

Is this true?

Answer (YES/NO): NO